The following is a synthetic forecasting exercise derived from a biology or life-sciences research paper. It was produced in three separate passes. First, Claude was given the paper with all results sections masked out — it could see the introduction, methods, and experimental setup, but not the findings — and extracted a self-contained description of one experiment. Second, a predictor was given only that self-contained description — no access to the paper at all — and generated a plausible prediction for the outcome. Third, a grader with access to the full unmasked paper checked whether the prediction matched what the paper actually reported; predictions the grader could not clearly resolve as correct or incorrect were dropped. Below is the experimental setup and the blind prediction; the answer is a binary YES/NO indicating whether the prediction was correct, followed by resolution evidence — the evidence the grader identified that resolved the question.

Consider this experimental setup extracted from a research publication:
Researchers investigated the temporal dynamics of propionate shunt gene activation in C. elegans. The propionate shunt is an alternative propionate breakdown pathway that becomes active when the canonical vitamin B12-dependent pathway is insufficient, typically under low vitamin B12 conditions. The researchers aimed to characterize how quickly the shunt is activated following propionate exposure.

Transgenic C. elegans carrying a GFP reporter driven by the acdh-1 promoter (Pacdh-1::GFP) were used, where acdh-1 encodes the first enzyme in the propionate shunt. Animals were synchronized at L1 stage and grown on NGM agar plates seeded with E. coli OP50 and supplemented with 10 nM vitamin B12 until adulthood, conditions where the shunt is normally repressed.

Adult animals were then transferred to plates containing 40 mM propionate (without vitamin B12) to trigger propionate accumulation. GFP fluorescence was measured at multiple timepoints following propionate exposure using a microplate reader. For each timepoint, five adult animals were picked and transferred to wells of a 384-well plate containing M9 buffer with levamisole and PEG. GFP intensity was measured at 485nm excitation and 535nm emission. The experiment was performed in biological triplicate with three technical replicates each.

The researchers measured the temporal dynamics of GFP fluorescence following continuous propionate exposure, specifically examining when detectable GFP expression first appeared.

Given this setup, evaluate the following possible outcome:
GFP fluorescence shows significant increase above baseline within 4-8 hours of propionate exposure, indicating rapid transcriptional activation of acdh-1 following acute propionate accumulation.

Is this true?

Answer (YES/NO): NO